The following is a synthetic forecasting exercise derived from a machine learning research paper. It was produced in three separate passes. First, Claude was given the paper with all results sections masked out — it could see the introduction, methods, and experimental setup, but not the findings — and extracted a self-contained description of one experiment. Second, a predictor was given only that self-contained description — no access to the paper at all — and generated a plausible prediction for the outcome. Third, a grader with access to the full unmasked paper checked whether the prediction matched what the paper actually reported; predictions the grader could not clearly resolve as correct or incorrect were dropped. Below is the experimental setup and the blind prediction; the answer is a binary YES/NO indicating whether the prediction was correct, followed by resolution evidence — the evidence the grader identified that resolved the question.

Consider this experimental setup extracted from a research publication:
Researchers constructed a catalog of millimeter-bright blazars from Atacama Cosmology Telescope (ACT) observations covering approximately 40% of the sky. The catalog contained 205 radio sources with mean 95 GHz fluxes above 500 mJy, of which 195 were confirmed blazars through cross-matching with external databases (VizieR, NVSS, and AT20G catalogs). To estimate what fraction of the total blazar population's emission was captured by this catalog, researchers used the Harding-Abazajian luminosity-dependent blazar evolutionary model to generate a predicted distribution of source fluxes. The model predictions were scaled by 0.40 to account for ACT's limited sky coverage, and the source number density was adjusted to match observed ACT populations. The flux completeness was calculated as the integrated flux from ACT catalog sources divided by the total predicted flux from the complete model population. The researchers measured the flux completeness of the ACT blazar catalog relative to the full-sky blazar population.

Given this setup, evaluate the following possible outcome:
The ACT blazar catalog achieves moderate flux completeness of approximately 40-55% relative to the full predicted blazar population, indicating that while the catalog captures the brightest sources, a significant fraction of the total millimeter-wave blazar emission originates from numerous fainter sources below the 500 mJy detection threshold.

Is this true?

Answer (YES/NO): NO